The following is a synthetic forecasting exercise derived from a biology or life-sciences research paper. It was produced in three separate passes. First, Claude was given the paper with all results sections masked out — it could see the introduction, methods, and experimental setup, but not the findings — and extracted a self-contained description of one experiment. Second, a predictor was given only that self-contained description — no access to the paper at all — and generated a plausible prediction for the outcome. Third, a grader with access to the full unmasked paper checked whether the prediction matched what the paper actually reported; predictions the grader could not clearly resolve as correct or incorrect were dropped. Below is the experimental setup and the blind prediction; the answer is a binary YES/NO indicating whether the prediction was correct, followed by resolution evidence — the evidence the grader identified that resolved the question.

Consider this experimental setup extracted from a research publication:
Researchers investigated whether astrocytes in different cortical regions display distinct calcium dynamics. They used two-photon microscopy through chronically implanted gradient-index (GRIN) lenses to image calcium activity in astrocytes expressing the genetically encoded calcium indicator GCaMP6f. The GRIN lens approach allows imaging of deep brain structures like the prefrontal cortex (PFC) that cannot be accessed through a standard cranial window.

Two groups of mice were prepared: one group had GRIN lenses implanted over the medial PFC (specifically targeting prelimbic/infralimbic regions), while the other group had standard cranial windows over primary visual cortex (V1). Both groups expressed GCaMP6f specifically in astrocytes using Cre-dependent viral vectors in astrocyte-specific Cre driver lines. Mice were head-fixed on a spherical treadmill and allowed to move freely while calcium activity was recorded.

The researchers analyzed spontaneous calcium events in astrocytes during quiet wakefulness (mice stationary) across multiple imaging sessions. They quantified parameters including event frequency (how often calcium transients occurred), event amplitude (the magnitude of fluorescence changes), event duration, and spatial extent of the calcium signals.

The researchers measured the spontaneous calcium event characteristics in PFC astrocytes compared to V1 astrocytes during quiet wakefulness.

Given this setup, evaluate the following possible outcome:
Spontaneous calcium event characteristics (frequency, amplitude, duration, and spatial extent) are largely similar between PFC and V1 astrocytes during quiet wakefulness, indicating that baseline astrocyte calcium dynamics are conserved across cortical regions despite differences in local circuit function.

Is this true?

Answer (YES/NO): NO